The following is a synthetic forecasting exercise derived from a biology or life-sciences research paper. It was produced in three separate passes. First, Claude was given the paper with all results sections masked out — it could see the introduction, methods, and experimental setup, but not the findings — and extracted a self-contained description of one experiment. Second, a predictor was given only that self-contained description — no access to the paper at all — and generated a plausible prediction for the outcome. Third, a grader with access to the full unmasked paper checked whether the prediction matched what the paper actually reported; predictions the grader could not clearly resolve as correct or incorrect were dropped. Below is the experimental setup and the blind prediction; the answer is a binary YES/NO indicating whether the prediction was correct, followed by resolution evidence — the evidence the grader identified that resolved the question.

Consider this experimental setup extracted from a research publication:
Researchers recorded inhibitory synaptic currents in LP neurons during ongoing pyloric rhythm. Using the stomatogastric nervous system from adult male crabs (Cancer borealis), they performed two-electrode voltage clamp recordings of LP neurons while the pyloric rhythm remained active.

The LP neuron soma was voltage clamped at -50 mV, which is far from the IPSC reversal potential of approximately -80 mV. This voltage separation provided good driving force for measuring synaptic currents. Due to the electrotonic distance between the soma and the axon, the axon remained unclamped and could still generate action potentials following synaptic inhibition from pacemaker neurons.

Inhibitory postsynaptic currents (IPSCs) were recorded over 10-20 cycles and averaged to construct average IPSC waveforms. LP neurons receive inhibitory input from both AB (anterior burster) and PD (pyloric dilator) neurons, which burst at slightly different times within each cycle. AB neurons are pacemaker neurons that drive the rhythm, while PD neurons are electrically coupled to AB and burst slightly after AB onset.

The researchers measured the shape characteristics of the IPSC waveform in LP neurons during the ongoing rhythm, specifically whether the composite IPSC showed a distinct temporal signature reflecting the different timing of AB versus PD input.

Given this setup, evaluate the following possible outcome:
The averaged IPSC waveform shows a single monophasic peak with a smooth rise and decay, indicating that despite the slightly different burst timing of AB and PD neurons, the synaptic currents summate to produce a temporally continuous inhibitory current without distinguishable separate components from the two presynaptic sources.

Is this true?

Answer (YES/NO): NO